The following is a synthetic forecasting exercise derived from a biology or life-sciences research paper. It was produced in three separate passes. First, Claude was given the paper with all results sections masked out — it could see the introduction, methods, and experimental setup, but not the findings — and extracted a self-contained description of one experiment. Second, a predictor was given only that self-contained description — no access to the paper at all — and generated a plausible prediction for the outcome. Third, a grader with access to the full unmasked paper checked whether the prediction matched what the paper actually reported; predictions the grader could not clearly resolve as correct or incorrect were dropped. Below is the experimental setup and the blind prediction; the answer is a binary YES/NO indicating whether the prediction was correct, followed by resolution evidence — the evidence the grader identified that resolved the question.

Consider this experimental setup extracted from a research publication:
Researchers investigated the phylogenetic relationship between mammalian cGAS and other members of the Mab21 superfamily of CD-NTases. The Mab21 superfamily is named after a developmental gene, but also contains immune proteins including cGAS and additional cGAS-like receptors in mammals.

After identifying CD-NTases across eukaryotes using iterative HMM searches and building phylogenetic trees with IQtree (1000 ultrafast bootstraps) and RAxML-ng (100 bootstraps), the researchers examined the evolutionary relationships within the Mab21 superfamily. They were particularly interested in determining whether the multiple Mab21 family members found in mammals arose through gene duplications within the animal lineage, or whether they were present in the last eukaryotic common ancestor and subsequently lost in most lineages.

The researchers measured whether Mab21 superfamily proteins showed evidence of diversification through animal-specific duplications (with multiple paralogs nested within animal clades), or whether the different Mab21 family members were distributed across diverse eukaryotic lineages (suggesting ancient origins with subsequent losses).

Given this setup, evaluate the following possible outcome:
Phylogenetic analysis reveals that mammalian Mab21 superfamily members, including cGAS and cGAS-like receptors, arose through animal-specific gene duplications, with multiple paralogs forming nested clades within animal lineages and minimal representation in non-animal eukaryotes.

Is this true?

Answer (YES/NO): YES